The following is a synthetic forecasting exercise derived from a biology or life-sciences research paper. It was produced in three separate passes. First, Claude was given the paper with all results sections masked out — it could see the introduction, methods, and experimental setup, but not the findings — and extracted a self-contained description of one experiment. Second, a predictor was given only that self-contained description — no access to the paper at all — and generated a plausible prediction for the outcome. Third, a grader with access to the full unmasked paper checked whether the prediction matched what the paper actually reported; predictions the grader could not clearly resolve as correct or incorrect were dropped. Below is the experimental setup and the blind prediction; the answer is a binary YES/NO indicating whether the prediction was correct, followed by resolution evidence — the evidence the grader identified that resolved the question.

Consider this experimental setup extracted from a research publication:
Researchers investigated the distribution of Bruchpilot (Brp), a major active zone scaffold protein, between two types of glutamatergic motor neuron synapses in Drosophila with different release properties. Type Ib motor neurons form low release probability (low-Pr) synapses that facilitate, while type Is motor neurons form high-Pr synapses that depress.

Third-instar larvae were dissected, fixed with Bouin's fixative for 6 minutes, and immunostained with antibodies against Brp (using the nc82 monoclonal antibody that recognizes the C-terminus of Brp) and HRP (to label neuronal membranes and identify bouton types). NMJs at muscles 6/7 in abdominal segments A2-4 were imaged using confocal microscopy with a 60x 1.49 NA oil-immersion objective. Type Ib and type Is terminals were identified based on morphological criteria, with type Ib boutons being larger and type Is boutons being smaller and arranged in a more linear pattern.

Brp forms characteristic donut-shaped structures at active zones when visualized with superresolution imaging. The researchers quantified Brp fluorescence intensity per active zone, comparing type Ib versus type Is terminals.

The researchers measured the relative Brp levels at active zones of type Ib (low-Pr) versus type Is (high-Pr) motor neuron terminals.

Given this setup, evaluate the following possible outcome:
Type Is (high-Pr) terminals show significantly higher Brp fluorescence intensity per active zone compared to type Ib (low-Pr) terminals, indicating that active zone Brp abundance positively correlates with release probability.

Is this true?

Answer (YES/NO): NO